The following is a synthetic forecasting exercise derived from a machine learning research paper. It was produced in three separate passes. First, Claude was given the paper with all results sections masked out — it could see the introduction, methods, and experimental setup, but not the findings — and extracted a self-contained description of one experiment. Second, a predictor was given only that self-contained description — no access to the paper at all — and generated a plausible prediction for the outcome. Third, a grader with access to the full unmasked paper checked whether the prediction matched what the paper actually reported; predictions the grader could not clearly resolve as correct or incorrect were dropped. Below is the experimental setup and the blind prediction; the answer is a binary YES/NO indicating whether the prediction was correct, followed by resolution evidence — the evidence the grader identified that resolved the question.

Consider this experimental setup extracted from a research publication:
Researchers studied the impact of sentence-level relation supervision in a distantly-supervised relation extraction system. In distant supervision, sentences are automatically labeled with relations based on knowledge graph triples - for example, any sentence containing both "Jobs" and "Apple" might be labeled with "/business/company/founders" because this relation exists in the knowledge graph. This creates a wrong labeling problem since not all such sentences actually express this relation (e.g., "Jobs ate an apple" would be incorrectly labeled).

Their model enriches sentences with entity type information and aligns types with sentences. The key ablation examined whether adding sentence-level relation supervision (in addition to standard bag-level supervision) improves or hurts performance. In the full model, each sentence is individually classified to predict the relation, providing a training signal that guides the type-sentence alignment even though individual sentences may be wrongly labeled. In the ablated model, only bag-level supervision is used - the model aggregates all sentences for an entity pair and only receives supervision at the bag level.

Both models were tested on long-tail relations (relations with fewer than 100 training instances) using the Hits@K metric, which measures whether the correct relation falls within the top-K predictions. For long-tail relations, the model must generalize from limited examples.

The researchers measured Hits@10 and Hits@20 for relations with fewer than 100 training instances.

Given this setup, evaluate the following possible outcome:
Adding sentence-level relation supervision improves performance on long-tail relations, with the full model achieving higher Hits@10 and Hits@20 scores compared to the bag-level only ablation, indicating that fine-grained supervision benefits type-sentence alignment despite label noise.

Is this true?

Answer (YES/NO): YES